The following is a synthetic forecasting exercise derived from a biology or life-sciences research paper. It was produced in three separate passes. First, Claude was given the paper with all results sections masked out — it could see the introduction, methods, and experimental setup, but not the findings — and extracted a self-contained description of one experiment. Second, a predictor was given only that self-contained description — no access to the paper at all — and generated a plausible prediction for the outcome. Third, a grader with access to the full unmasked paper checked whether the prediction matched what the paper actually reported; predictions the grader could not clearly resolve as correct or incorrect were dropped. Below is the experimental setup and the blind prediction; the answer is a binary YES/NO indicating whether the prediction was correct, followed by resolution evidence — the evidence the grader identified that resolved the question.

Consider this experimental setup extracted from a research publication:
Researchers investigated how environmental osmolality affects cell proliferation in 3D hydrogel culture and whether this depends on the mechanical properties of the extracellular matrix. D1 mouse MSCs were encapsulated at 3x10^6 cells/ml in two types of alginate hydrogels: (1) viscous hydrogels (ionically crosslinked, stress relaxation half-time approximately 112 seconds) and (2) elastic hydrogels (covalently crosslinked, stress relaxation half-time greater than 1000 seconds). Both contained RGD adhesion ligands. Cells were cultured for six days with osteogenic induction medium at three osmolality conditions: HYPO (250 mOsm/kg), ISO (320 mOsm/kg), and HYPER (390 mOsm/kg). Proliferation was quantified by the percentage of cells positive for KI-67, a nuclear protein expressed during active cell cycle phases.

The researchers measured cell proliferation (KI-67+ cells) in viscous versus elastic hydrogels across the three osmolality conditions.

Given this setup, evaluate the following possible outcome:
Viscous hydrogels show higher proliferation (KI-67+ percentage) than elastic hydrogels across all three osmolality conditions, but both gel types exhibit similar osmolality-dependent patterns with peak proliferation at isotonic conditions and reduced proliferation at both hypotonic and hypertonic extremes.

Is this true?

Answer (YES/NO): NO